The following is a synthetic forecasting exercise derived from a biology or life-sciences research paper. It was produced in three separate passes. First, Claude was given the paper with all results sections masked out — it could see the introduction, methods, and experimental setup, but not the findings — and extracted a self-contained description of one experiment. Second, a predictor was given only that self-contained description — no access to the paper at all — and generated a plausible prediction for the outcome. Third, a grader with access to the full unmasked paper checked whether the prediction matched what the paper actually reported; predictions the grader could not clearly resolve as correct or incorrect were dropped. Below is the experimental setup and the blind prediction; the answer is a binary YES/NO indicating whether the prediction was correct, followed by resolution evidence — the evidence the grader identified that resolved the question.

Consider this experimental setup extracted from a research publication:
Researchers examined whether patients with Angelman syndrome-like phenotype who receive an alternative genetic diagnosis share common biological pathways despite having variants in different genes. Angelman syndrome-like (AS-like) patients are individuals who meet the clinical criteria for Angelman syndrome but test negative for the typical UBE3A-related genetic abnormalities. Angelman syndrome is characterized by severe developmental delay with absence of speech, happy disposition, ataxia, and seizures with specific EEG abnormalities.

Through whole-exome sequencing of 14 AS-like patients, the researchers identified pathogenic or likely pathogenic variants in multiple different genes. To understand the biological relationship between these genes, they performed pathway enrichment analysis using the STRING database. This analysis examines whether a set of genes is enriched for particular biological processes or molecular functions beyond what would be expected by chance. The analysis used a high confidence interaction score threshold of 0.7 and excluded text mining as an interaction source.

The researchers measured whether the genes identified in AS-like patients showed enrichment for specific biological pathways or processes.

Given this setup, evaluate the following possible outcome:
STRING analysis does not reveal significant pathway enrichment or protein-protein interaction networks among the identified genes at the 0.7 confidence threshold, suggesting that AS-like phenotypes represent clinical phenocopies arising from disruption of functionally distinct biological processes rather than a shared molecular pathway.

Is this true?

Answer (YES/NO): NO